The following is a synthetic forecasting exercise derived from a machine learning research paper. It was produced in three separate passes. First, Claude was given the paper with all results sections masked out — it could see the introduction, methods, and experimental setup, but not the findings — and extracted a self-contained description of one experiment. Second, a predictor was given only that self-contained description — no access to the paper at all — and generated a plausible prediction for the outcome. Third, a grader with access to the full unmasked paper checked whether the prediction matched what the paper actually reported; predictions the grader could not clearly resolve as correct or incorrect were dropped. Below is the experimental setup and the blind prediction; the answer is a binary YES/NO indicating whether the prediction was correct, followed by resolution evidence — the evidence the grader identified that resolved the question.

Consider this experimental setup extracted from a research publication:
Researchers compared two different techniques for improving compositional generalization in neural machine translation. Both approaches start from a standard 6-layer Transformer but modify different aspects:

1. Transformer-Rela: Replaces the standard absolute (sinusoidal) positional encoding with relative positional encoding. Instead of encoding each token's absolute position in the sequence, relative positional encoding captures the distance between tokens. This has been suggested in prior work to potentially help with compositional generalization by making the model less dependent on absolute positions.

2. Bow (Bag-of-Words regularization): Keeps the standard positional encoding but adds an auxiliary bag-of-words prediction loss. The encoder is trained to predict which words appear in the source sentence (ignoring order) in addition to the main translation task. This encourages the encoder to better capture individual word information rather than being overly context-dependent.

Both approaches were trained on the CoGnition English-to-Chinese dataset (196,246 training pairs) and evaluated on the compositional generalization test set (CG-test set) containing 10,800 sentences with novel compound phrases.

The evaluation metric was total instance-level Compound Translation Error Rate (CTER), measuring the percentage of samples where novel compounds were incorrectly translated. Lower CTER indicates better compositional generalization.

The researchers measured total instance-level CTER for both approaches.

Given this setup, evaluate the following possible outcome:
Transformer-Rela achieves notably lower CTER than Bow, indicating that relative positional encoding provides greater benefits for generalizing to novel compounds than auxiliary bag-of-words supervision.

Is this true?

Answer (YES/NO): NO